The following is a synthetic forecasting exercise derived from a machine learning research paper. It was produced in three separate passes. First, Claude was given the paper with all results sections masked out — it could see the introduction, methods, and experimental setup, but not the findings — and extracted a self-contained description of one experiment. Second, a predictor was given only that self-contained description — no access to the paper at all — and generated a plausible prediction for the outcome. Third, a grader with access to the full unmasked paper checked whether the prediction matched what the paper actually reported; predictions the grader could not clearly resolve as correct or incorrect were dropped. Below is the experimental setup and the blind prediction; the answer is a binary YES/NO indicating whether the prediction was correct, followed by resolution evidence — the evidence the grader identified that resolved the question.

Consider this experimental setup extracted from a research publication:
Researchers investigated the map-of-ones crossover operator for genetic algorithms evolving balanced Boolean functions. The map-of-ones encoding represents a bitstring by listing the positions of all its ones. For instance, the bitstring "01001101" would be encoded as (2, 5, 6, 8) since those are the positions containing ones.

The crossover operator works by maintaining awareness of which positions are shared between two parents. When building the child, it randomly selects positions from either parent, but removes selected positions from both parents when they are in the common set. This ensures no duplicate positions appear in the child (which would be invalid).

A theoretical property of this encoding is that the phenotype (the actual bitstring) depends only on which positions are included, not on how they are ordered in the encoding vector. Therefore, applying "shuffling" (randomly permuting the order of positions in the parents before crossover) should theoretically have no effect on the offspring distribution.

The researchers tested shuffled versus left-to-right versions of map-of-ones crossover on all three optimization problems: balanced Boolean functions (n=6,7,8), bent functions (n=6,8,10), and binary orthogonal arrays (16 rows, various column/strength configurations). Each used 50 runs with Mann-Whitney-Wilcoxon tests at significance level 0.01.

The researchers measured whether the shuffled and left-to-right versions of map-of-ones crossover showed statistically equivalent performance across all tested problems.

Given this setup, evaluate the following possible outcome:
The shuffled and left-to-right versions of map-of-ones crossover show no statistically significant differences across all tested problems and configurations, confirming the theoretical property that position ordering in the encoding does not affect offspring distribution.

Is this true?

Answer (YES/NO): YES